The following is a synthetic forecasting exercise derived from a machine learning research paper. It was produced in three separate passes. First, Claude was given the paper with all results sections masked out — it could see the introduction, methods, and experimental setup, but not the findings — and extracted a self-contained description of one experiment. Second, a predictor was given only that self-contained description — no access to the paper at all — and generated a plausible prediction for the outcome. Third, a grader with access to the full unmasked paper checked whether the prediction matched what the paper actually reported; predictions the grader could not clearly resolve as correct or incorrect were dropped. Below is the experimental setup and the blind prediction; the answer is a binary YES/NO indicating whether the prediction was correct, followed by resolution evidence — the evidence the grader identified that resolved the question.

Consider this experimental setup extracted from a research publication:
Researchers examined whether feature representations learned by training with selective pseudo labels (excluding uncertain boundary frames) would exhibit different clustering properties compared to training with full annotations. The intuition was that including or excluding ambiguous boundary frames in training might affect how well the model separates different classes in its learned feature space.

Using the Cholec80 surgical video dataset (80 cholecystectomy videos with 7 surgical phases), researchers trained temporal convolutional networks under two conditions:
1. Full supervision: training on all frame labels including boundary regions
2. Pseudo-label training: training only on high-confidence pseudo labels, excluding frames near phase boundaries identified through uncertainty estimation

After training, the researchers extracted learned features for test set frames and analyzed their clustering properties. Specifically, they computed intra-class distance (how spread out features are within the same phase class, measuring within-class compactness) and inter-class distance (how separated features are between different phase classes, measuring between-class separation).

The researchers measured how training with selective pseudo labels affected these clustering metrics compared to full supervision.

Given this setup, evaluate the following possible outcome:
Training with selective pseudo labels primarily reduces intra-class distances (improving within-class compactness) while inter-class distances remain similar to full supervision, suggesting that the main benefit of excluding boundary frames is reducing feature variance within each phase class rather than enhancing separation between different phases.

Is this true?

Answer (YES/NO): NO